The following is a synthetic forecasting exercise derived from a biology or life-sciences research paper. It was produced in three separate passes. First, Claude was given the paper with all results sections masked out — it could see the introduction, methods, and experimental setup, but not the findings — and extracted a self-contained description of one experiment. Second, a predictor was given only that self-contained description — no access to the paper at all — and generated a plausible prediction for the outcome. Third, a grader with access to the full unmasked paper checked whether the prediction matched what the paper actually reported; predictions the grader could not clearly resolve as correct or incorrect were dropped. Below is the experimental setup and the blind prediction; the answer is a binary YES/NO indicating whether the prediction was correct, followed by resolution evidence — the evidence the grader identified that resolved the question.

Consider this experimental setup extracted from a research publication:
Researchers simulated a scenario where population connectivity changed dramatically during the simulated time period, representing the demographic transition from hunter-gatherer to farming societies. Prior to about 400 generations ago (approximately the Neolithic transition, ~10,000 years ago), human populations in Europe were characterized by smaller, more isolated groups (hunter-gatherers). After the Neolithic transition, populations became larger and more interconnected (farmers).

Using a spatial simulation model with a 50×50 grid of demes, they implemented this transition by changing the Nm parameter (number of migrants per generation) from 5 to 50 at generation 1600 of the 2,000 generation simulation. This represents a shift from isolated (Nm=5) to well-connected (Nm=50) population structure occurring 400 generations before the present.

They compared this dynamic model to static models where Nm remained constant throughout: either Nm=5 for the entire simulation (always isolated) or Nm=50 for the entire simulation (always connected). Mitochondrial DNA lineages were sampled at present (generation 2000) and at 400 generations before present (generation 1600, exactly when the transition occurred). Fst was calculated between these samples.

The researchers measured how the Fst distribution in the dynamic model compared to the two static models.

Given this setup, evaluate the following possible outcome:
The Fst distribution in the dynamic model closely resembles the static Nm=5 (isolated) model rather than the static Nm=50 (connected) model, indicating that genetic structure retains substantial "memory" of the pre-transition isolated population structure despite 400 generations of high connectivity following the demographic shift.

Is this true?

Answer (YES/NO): NO